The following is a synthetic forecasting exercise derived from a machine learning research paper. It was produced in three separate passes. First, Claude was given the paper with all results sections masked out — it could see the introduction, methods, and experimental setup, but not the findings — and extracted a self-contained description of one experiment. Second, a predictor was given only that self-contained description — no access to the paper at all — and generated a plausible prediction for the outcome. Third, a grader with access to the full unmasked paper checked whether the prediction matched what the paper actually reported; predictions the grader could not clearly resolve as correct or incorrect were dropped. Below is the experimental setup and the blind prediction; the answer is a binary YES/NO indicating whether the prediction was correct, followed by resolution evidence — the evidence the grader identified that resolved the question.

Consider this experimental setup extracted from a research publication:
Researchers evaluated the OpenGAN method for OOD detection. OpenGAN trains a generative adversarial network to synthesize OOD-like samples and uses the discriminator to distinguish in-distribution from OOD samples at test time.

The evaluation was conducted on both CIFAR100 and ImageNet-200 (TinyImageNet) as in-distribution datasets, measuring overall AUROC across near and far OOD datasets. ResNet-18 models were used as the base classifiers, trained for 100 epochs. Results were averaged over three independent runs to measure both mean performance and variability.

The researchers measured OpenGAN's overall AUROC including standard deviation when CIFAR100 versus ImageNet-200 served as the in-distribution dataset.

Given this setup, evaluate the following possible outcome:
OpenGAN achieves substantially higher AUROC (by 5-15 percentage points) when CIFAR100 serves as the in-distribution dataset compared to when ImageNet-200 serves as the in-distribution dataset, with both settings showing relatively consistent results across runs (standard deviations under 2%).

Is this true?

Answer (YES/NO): NO